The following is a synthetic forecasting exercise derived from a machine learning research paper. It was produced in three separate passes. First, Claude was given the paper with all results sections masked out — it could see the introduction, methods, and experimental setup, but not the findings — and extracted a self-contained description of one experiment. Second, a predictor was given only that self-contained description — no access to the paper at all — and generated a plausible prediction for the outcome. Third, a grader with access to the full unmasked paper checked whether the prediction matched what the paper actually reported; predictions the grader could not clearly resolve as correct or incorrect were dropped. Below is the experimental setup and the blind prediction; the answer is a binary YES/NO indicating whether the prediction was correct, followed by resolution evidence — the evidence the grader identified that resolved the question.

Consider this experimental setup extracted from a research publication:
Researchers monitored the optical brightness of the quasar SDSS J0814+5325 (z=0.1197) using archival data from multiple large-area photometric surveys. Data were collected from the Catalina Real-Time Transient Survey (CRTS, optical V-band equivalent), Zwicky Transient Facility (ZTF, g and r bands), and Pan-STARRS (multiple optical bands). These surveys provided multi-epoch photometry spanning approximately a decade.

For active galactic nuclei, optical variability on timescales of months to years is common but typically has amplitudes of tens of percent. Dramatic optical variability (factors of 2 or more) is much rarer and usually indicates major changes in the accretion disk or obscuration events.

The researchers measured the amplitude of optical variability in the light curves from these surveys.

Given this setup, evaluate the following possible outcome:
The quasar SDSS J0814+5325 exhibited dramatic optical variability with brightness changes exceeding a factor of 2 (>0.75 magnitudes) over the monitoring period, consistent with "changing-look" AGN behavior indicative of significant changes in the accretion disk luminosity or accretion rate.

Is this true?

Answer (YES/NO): NO